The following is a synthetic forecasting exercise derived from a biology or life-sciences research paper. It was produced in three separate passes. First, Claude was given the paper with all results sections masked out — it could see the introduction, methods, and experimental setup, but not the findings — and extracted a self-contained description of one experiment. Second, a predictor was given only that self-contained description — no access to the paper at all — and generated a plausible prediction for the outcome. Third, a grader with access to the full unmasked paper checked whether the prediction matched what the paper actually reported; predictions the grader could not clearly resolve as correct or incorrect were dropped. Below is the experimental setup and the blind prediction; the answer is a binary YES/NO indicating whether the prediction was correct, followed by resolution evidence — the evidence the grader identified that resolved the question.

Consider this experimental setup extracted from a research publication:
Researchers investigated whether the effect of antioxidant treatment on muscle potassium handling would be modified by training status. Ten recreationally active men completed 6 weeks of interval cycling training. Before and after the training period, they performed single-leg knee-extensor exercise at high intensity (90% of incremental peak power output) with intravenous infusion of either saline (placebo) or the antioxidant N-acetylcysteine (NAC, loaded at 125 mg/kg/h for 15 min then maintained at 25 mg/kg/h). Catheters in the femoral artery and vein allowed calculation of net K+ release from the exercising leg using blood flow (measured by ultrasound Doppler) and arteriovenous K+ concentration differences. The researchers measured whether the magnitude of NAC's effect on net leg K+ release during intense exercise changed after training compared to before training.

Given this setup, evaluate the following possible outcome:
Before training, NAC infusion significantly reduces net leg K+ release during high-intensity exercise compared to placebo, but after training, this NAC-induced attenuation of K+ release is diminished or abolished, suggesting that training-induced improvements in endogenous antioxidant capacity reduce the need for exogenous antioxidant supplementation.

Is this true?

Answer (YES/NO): NO